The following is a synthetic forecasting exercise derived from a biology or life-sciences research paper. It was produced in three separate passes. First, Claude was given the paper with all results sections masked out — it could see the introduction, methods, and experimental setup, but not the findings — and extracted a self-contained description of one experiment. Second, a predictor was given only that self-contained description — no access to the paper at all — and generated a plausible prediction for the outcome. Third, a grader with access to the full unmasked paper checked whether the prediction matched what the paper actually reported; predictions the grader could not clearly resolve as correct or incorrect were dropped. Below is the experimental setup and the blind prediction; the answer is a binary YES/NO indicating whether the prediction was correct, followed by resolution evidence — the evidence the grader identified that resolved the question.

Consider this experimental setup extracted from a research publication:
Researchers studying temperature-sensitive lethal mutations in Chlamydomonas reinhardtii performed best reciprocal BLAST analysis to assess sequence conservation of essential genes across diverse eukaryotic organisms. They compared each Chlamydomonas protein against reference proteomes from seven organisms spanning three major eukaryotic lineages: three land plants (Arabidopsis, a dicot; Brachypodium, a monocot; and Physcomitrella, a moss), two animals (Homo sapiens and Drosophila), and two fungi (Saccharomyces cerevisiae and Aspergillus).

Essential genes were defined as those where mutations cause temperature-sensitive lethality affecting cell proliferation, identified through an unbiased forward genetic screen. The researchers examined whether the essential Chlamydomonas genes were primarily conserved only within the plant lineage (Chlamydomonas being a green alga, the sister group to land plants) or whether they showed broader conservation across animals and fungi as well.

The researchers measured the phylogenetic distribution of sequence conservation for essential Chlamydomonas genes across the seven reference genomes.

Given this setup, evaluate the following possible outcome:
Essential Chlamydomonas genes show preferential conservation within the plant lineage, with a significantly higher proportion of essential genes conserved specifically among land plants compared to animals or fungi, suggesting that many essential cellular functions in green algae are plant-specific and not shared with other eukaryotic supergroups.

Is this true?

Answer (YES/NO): NO